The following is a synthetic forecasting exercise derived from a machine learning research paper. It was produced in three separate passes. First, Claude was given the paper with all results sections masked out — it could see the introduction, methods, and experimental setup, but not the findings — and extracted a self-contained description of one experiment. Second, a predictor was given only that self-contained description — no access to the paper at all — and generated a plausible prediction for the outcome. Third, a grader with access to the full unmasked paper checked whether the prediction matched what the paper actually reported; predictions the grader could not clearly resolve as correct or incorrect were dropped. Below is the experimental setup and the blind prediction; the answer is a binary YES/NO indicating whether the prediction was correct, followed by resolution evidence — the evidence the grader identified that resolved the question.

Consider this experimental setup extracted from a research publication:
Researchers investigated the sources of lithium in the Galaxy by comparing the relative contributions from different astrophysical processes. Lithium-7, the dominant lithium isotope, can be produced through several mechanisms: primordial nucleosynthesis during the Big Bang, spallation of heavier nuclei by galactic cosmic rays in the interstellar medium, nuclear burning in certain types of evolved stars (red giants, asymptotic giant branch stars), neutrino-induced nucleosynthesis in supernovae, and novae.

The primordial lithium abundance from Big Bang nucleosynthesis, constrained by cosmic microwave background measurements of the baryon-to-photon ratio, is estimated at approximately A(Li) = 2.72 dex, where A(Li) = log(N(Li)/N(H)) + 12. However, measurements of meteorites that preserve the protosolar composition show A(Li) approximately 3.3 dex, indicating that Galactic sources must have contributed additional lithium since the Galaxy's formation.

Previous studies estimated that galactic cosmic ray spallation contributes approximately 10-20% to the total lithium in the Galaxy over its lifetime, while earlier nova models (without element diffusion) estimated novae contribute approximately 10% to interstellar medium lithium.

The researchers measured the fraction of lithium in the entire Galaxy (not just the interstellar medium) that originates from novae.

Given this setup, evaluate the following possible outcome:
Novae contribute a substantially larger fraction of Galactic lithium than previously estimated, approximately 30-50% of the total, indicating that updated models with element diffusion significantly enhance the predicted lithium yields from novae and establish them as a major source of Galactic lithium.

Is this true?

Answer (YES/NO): NO